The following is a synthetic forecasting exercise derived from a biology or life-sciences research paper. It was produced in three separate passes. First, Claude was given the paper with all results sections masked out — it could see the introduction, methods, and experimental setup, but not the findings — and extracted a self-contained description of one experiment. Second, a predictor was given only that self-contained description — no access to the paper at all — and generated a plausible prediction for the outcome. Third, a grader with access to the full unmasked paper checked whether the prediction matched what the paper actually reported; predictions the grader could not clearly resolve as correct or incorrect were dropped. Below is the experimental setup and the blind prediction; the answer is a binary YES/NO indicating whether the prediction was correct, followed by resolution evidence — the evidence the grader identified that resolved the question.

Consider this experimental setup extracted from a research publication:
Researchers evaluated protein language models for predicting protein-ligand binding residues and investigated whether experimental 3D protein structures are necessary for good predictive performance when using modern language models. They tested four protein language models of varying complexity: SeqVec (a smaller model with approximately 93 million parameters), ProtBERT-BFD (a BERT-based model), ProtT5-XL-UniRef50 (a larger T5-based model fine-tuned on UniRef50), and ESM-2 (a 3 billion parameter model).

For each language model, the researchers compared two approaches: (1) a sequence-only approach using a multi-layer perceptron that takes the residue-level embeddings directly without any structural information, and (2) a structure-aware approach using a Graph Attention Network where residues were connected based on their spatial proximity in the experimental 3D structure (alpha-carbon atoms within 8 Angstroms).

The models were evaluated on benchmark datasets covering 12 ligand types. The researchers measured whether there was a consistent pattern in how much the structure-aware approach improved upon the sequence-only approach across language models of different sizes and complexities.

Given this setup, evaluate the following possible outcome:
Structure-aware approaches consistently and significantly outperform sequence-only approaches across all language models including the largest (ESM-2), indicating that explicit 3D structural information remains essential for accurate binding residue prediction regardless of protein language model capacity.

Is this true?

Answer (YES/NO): NO